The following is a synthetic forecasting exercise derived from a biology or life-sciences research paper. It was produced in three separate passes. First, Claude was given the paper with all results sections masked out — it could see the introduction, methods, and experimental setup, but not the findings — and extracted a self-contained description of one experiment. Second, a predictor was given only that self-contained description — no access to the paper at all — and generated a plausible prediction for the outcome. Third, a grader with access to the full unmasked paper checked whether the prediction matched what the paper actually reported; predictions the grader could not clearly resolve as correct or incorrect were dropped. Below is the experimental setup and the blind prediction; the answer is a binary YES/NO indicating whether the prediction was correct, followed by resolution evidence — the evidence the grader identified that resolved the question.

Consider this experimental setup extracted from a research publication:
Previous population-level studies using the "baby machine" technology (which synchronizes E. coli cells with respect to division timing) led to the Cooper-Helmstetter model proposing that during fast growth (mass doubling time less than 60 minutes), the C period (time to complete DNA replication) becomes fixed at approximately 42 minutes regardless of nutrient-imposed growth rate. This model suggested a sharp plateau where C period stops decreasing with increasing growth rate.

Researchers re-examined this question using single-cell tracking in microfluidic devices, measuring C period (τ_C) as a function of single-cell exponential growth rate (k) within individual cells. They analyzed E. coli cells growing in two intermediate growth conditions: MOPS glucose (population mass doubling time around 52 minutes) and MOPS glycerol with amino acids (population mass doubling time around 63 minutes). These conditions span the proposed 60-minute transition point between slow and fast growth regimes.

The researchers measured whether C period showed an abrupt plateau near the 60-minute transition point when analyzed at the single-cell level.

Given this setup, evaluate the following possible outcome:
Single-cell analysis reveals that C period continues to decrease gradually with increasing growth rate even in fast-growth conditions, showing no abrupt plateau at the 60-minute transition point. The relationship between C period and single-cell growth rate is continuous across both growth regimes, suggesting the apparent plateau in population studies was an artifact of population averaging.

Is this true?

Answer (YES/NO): YES